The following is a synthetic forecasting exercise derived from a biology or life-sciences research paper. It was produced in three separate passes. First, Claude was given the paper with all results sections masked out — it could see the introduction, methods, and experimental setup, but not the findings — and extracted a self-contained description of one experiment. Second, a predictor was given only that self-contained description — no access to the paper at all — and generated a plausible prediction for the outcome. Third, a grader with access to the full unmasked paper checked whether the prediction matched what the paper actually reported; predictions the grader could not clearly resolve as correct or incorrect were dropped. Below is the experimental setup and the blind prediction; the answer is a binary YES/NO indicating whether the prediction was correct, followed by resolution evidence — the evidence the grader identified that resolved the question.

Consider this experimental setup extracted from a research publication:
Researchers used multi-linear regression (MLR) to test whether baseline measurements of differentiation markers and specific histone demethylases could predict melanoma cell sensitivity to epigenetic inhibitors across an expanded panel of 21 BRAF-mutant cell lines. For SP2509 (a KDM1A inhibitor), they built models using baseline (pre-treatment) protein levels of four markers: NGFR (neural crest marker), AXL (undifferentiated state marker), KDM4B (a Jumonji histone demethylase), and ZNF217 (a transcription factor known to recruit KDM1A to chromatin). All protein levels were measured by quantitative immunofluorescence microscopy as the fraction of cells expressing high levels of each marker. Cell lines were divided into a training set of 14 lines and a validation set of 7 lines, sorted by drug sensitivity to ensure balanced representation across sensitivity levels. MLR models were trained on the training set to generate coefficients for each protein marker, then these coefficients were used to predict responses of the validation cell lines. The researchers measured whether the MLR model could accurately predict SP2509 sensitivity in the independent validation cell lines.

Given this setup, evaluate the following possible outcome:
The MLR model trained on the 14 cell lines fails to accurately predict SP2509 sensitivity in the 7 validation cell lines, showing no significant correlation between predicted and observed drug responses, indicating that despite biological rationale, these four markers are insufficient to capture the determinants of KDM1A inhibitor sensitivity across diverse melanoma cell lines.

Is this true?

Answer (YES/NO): NO